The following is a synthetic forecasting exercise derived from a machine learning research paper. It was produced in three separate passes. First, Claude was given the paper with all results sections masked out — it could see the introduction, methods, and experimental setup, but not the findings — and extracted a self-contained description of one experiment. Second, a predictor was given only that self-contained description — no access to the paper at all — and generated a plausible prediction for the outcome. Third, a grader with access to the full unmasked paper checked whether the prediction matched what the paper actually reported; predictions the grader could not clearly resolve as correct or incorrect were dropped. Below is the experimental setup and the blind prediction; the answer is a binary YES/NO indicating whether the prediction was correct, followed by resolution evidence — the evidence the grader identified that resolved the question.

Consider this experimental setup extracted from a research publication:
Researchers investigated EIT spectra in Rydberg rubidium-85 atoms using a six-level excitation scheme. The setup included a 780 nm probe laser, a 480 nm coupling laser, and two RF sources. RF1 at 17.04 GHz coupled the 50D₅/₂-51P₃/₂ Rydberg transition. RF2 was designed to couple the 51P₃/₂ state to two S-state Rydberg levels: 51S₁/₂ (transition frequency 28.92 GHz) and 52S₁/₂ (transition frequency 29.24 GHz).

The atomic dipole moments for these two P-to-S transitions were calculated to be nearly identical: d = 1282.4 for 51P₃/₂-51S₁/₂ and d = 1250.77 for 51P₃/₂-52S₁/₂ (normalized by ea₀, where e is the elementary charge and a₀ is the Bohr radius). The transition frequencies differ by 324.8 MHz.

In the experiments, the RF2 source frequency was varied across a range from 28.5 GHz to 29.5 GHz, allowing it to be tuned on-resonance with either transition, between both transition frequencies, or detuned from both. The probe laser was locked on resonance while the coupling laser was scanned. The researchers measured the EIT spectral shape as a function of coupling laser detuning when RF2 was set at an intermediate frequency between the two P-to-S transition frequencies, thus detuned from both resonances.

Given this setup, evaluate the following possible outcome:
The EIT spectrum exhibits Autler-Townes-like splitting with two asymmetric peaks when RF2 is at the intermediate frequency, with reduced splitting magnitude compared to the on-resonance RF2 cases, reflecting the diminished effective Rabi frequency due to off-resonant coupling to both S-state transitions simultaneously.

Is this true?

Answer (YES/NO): NO